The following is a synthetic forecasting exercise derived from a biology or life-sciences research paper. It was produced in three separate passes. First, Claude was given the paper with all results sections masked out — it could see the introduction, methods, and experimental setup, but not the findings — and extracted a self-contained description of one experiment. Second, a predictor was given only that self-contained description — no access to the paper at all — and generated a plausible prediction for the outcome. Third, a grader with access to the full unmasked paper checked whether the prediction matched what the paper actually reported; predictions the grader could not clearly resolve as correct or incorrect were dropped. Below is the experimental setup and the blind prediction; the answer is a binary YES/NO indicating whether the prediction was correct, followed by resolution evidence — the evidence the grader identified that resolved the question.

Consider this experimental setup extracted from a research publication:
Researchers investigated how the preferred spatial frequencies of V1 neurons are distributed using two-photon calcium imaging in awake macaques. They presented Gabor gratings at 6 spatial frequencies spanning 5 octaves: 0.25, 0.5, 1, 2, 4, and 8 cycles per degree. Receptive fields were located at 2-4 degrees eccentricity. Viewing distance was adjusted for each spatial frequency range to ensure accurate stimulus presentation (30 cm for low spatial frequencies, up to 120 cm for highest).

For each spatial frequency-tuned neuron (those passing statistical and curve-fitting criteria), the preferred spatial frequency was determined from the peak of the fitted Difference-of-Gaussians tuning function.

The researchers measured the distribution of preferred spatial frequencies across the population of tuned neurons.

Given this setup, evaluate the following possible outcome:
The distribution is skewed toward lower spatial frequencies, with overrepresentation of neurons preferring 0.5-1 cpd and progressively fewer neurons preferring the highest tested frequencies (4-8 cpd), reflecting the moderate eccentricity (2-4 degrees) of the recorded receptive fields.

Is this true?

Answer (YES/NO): NO